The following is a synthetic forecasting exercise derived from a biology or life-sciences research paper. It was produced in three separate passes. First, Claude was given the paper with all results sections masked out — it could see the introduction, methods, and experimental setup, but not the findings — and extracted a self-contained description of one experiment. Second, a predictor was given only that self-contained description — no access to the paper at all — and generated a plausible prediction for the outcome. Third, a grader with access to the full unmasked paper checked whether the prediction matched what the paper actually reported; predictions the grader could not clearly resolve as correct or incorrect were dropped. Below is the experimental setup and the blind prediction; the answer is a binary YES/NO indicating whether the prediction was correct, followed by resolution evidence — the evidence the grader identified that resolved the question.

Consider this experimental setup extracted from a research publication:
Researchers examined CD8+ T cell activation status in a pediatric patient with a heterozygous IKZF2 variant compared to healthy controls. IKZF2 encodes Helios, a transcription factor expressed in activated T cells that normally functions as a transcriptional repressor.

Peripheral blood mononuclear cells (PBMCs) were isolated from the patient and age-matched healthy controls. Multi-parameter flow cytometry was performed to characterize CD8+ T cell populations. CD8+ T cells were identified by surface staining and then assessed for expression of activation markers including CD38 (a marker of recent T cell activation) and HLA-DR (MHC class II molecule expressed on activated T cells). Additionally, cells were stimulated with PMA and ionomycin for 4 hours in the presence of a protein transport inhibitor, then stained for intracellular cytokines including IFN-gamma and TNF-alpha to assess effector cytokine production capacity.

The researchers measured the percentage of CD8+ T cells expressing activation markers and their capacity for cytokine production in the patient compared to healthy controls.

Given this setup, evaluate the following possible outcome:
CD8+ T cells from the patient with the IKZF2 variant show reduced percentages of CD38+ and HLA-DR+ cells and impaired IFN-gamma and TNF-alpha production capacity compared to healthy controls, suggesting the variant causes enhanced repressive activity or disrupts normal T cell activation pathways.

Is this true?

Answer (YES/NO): NO